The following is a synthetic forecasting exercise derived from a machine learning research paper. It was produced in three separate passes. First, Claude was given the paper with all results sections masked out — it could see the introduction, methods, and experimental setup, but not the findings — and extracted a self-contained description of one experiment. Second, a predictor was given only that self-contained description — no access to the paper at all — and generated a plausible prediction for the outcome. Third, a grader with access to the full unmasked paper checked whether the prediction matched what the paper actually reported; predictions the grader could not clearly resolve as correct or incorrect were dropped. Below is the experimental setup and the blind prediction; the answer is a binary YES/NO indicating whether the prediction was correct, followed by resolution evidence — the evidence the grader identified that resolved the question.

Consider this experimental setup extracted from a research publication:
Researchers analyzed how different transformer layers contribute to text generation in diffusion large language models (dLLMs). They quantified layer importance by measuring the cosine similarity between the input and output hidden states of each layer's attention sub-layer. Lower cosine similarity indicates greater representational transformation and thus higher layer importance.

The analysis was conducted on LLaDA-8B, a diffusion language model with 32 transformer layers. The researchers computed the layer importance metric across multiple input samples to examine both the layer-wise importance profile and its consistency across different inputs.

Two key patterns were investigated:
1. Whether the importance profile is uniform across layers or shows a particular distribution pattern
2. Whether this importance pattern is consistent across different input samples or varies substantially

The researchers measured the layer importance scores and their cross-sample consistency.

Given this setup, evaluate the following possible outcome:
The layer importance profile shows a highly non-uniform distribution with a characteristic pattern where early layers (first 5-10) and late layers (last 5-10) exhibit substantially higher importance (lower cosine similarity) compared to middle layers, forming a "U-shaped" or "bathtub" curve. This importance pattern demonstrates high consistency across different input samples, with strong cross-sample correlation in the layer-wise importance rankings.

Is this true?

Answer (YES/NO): NO